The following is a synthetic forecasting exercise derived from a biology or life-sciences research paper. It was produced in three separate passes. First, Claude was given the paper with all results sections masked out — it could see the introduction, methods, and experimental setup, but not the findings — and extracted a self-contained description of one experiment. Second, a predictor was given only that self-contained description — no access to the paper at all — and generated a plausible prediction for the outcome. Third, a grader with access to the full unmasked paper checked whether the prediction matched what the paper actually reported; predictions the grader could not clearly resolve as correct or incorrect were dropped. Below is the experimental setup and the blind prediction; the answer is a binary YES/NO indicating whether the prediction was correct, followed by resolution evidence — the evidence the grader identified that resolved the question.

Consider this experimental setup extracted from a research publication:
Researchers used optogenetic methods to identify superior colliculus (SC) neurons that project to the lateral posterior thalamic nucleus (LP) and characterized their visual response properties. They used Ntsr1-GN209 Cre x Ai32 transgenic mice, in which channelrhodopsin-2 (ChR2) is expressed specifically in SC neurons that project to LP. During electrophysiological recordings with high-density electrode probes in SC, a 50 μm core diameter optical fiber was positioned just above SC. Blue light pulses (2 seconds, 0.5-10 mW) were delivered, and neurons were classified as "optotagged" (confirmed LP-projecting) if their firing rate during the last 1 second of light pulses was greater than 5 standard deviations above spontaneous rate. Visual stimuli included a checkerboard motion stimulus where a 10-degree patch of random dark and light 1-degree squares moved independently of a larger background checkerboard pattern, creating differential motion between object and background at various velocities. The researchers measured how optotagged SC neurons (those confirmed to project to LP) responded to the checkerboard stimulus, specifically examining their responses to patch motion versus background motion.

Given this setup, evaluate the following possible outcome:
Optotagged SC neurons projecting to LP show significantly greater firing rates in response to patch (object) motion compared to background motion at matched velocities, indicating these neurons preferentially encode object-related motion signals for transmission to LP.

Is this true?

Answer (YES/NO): YES